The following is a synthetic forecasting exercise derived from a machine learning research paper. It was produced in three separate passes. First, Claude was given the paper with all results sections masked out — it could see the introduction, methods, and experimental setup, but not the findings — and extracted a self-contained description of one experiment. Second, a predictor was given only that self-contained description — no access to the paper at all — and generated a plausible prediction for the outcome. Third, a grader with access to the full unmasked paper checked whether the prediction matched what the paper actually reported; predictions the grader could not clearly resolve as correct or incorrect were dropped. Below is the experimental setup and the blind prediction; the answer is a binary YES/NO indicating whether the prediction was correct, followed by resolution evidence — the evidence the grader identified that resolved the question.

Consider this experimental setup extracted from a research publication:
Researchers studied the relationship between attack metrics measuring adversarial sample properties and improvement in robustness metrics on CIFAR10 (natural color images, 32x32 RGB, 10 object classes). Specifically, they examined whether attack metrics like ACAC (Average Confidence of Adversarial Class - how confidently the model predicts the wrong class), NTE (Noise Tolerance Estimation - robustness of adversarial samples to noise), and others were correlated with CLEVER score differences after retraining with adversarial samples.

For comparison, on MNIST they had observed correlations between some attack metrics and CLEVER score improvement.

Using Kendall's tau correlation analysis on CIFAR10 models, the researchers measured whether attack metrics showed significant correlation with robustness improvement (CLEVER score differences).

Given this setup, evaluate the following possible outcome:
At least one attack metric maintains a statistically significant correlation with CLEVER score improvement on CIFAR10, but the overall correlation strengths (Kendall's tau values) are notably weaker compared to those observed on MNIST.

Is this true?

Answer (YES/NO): NO